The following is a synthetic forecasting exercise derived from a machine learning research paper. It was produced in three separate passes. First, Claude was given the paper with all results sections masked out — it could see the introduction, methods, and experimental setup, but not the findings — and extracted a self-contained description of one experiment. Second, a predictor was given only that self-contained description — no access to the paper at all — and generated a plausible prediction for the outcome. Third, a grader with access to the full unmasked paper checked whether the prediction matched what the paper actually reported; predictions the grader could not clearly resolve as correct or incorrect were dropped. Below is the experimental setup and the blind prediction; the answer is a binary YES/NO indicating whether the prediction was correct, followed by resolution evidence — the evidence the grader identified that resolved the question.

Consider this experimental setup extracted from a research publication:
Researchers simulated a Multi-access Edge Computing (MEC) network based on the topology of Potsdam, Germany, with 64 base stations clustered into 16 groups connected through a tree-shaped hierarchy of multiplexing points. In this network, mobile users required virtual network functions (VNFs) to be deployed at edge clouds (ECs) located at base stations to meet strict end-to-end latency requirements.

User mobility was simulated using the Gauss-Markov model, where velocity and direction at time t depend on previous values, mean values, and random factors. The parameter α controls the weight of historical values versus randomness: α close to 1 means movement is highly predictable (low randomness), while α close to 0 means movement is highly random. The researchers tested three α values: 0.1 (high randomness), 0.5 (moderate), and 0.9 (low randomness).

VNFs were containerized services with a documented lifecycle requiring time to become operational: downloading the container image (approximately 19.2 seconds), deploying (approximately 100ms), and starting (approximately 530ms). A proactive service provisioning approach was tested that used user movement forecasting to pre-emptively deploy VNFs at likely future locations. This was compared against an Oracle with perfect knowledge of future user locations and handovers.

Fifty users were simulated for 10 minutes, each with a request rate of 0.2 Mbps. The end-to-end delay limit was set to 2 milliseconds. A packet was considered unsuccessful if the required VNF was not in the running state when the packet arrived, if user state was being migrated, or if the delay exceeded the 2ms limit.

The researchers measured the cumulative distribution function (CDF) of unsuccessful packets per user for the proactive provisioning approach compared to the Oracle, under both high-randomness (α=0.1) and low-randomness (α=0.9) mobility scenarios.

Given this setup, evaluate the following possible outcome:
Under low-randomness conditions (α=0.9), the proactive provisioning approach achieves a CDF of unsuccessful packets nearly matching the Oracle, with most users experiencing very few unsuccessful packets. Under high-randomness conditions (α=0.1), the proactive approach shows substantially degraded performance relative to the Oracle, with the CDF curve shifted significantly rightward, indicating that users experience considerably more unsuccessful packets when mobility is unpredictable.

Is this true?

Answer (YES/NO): NO